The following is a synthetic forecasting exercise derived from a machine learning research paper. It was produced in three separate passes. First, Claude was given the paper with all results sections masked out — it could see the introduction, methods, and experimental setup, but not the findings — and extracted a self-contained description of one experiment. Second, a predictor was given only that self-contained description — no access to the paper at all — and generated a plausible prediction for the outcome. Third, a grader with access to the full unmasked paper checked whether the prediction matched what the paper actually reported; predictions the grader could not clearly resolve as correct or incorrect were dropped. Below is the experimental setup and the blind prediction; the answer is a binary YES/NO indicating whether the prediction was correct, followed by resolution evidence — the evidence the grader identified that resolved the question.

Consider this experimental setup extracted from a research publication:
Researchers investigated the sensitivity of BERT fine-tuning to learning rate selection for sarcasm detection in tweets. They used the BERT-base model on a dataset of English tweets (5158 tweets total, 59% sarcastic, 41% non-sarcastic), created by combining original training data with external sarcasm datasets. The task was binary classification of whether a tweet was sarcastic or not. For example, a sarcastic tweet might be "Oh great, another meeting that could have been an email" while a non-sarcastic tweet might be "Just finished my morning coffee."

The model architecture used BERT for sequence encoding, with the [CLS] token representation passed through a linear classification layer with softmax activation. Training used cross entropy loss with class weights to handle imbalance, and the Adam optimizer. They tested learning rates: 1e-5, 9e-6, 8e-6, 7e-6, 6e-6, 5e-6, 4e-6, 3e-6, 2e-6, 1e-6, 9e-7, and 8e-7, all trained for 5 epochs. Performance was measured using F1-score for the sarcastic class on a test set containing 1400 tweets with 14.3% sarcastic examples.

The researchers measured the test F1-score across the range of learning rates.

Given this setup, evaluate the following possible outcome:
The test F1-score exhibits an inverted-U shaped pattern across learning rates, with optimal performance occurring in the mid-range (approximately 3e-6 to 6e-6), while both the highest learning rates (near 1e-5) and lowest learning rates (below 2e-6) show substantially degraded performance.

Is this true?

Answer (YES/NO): NO